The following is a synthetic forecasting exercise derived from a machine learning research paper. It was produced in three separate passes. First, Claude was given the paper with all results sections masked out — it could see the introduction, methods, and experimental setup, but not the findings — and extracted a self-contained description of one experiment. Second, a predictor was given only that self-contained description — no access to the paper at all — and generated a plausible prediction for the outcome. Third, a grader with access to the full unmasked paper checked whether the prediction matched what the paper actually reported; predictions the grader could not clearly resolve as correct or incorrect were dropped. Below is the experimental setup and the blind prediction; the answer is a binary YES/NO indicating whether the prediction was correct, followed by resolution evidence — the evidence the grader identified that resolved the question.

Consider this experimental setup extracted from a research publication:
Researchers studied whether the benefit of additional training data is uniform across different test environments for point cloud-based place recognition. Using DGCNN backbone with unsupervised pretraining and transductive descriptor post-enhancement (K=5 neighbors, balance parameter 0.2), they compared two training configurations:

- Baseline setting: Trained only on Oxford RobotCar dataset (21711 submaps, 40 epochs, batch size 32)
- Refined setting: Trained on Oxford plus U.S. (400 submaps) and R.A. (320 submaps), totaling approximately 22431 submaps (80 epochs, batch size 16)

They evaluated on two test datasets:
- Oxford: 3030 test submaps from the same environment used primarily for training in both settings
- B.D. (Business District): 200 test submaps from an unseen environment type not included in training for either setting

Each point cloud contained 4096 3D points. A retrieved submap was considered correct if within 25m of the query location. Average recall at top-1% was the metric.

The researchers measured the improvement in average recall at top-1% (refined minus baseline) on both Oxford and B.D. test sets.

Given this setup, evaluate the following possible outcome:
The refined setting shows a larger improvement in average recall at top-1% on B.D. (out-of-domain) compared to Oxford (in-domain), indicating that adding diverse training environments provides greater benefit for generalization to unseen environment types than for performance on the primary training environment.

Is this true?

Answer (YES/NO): YES